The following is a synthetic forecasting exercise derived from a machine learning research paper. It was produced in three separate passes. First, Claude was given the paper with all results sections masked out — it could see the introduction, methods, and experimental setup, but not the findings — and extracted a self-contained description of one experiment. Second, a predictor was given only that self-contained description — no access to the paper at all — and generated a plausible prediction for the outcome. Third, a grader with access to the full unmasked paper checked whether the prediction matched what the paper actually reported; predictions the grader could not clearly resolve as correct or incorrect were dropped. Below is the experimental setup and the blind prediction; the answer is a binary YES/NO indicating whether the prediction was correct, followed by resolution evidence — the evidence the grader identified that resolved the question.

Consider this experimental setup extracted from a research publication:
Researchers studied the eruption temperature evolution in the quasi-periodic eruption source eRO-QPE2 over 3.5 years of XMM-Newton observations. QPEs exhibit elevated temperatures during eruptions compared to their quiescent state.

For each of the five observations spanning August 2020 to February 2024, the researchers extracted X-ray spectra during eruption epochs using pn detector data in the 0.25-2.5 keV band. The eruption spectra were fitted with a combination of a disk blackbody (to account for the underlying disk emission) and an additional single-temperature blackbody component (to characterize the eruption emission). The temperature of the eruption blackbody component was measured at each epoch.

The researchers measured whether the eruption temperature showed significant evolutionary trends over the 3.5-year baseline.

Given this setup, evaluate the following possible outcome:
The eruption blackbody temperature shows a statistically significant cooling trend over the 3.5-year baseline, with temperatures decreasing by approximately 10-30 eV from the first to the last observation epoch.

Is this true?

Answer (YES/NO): NO